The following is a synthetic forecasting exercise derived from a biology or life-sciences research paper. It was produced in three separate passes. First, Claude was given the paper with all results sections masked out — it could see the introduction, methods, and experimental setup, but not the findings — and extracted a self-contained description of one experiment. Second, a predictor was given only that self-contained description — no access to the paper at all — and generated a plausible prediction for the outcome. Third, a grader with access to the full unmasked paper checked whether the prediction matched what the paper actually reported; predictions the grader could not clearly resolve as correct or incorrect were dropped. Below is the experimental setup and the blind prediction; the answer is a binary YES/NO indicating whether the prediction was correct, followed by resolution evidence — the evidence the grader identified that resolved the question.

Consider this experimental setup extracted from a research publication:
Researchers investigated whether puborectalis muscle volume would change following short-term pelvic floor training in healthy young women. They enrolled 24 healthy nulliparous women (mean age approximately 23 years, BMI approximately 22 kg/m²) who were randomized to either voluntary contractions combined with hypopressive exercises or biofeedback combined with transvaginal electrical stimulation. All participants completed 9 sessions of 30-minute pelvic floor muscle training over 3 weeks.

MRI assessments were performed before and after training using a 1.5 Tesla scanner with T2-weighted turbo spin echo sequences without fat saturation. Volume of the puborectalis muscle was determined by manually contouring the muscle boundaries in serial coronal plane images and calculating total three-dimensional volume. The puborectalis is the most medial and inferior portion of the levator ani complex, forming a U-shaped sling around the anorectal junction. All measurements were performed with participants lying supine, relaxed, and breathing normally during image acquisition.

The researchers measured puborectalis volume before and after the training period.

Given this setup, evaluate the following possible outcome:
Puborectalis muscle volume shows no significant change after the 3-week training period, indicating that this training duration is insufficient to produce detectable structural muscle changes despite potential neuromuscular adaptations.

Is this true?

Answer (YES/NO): NO